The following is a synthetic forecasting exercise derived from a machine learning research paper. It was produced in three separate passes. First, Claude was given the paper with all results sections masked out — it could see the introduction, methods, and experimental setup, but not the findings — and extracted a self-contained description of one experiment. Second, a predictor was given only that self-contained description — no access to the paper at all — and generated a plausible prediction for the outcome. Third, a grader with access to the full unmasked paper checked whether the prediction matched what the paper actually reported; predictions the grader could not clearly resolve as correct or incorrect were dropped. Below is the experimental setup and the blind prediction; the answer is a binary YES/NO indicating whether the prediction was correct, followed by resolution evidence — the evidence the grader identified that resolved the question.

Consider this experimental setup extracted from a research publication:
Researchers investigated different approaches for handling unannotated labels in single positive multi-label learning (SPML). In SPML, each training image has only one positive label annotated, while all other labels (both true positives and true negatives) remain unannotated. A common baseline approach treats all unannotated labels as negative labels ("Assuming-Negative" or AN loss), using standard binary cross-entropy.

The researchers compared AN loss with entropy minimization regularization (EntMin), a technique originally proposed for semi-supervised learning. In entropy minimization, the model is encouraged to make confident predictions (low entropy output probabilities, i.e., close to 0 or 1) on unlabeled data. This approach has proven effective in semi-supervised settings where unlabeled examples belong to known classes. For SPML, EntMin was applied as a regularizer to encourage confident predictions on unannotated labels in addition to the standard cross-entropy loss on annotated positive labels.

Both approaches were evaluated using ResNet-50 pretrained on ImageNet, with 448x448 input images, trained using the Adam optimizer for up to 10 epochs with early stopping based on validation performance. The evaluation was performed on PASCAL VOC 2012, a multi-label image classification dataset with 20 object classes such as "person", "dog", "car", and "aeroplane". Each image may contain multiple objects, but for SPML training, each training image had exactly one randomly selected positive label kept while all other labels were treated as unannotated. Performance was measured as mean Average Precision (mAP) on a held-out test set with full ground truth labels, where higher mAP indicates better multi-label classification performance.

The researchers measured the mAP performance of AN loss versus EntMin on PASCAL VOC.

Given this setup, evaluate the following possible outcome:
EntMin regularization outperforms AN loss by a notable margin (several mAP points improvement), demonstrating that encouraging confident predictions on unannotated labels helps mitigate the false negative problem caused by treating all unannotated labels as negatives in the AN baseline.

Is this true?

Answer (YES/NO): NO